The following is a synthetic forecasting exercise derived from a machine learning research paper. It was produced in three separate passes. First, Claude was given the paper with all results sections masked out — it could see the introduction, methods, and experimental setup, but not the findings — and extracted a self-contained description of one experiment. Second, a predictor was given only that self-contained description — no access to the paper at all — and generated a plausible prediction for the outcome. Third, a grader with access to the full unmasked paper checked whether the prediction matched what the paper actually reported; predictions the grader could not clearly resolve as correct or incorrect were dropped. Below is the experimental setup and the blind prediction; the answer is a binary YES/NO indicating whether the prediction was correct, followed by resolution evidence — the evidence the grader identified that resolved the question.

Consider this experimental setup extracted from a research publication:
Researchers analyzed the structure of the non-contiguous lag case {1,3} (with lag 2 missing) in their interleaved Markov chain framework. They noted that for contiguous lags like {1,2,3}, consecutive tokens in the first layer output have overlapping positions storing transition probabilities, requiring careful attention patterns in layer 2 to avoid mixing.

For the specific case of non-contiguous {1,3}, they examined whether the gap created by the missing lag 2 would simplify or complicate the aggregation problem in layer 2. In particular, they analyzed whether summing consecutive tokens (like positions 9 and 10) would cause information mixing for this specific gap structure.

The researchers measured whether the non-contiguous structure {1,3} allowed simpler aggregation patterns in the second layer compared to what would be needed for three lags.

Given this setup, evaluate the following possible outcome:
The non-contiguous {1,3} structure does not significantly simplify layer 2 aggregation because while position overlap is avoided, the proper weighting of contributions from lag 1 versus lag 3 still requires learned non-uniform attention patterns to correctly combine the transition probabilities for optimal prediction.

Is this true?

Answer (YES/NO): NO